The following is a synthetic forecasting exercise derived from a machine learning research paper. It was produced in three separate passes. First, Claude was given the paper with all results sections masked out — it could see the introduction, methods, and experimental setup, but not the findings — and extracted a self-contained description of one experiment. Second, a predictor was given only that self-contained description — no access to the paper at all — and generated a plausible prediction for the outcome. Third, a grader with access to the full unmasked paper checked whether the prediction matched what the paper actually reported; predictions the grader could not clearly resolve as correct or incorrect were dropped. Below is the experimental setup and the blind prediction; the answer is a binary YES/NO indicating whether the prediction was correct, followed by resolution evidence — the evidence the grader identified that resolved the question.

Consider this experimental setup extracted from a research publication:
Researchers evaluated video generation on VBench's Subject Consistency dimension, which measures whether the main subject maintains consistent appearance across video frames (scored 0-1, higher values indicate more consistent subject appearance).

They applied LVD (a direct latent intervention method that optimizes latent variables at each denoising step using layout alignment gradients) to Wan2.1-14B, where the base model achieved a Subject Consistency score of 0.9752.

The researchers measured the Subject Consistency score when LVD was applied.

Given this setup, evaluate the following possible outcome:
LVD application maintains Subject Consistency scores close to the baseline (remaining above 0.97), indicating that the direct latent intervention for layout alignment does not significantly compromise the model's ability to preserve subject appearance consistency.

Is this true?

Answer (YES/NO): NO